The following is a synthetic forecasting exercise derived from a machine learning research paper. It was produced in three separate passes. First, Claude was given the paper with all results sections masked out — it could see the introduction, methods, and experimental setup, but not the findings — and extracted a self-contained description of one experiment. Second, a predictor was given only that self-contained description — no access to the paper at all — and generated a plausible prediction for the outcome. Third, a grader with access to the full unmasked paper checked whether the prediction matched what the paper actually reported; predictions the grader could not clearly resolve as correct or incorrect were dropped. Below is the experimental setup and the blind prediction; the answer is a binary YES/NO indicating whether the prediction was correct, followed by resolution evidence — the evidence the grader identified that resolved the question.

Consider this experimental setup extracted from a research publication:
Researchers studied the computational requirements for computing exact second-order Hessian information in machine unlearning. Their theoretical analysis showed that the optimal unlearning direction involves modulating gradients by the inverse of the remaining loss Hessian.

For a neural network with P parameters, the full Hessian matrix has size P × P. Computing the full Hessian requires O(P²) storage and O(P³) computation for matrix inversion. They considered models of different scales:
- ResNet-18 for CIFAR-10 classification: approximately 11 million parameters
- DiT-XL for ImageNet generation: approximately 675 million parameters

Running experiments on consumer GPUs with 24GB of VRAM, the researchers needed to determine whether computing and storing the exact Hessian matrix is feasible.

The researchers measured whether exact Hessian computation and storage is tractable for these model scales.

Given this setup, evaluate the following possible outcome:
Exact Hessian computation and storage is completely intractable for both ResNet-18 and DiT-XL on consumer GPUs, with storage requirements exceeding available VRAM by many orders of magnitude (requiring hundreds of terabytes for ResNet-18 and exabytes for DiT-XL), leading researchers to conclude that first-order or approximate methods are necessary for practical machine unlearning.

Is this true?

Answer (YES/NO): NO